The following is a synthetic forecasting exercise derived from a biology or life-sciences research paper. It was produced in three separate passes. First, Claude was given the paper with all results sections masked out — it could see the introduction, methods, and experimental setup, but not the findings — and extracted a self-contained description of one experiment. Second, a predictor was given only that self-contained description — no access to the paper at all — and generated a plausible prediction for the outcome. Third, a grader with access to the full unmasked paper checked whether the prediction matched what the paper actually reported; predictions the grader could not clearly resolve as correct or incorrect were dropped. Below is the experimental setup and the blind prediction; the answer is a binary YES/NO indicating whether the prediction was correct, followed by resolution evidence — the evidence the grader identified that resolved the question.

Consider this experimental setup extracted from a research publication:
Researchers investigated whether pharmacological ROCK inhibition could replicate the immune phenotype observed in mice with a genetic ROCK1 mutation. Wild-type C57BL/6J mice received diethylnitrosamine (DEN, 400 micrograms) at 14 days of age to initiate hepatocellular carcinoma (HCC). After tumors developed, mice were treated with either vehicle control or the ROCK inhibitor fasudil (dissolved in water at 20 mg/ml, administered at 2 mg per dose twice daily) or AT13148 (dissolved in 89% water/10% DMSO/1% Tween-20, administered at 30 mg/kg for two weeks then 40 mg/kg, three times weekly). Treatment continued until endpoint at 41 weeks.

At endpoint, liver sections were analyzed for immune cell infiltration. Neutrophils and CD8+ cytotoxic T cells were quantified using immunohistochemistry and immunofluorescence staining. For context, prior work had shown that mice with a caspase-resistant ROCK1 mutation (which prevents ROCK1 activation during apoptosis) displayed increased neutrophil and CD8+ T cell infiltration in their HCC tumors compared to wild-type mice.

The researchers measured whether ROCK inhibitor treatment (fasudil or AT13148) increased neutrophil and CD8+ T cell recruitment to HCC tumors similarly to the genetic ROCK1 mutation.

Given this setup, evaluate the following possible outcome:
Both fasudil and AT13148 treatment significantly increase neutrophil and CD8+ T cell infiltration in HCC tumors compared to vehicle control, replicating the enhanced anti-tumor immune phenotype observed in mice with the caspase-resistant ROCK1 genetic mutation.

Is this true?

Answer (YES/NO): NO